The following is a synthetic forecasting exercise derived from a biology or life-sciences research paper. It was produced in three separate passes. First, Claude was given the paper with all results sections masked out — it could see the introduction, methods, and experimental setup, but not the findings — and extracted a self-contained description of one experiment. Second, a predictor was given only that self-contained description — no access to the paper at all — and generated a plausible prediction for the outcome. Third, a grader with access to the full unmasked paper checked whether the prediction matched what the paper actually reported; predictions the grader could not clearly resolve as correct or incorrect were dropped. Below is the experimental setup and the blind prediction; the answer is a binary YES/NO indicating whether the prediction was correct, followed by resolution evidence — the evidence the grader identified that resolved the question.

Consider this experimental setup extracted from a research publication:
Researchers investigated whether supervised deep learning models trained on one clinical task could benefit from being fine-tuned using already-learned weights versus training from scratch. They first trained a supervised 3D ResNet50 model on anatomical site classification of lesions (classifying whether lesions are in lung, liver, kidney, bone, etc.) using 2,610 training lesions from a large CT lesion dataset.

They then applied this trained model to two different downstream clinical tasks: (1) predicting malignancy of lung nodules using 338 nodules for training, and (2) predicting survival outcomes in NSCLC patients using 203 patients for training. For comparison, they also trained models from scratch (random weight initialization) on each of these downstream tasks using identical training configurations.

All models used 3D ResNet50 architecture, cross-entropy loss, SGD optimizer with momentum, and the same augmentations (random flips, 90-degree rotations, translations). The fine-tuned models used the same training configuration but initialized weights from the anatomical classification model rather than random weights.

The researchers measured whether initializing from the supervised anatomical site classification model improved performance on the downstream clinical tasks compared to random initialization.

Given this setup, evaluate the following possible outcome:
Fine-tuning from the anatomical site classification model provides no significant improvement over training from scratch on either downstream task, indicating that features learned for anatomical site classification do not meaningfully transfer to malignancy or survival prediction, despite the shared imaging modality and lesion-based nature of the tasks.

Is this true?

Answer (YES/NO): YES